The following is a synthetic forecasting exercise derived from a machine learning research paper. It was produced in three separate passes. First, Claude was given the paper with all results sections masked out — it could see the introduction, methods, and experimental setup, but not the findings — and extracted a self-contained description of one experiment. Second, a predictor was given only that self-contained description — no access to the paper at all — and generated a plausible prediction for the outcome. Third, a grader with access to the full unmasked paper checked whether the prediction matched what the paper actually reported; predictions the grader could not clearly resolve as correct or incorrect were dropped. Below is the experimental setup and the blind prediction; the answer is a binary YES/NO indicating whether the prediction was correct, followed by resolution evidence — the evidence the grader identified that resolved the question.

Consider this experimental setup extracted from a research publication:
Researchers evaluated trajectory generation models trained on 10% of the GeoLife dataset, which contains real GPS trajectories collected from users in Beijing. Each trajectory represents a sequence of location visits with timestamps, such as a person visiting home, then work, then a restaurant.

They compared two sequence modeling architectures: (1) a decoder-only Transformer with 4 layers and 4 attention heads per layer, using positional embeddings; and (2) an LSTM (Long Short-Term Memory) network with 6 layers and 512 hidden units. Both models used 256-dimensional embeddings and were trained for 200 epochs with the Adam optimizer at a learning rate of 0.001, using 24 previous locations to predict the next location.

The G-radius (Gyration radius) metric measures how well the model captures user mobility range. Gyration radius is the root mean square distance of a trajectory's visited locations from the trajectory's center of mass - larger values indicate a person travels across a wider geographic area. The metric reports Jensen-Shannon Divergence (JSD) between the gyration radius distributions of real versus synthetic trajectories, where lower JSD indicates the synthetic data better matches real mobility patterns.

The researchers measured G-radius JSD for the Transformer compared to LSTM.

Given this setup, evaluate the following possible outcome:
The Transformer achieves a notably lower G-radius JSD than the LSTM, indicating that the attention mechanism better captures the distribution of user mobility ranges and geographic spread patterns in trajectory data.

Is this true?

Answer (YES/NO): NO